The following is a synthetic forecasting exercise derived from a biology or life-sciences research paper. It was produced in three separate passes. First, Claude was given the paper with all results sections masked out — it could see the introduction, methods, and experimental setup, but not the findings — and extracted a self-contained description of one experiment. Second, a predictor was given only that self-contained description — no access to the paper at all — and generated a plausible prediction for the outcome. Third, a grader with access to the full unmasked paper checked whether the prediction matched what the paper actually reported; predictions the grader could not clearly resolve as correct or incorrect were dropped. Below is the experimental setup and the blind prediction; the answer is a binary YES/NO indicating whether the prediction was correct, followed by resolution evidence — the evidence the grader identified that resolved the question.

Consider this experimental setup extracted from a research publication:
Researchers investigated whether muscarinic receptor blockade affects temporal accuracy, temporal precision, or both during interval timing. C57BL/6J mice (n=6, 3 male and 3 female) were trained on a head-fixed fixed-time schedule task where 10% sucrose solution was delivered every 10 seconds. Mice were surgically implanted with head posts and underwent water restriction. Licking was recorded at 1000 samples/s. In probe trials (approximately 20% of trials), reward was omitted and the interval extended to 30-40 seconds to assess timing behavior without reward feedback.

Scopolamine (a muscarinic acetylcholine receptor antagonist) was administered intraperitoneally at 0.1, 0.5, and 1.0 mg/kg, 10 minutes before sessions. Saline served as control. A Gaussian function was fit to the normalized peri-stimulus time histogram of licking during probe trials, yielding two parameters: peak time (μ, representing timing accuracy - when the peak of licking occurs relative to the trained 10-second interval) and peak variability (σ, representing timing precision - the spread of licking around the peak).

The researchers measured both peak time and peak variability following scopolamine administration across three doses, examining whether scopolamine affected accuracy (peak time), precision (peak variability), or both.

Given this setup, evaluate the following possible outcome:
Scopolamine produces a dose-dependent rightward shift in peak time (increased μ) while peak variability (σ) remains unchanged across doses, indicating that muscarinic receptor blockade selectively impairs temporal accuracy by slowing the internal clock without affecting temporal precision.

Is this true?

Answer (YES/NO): NO